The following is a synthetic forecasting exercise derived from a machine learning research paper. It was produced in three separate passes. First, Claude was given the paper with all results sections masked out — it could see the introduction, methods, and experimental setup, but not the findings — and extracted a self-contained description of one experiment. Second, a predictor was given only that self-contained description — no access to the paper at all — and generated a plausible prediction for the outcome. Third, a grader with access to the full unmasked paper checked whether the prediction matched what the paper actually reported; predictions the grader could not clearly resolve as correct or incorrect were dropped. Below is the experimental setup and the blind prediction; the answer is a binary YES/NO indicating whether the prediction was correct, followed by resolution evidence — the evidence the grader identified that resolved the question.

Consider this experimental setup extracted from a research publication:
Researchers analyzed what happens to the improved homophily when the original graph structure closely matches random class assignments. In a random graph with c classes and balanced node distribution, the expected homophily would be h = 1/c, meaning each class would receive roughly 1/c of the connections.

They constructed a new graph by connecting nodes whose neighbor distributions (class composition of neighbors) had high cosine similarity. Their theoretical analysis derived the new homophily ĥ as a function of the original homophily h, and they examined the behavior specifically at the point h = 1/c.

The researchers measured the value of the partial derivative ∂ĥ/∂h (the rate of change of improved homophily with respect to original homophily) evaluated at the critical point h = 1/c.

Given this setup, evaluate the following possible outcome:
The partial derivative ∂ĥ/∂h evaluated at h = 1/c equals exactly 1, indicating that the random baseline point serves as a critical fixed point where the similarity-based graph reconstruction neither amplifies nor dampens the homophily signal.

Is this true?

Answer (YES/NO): NO